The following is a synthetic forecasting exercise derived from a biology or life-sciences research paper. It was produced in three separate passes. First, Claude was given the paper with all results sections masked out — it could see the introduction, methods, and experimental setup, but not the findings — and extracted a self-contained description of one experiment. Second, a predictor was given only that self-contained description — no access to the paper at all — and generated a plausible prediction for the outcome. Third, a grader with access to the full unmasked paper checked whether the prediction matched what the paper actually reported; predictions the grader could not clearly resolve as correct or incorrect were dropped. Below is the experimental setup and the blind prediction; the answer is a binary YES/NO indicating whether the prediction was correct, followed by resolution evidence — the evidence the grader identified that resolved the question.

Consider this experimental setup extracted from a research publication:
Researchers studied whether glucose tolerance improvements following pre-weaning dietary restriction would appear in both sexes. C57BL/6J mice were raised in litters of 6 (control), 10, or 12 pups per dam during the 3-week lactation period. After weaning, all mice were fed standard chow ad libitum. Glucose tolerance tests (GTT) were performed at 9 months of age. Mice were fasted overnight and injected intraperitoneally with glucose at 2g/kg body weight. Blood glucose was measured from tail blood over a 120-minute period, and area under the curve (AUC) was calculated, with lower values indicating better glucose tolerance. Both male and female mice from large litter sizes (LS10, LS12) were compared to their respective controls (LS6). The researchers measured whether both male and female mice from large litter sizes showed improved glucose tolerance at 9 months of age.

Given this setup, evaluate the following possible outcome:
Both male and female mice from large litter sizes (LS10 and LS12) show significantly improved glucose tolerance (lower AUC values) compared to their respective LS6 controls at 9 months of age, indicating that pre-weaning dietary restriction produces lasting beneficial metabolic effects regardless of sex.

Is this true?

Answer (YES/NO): YES